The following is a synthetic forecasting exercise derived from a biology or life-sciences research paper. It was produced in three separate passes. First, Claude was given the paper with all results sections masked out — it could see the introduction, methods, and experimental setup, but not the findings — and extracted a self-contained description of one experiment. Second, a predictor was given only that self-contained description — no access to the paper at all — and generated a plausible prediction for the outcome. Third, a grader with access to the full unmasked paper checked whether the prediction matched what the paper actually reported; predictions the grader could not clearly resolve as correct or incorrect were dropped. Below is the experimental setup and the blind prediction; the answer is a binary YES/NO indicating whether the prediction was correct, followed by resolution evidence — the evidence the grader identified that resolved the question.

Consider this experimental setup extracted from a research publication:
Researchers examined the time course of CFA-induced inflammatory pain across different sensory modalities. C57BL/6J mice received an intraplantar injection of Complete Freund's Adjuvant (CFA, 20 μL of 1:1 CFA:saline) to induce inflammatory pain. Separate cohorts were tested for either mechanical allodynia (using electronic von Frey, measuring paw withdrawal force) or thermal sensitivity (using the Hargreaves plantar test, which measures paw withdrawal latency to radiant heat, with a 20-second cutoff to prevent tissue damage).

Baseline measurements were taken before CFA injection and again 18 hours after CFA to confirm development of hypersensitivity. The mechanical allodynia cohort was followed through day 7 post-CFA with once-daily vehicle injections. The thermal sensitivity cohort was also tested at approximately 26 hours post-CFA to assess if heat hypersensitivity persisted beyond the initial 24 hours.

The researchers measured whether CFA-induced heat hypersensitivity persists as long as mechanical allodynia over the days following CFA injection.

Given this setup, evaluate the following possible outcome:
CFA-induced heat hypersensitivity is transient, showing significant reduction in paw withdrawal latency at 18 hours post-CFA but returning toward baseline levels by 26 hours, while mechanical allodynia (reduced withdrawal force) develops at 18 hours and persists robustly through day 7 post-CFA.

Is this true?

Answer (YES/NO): YES